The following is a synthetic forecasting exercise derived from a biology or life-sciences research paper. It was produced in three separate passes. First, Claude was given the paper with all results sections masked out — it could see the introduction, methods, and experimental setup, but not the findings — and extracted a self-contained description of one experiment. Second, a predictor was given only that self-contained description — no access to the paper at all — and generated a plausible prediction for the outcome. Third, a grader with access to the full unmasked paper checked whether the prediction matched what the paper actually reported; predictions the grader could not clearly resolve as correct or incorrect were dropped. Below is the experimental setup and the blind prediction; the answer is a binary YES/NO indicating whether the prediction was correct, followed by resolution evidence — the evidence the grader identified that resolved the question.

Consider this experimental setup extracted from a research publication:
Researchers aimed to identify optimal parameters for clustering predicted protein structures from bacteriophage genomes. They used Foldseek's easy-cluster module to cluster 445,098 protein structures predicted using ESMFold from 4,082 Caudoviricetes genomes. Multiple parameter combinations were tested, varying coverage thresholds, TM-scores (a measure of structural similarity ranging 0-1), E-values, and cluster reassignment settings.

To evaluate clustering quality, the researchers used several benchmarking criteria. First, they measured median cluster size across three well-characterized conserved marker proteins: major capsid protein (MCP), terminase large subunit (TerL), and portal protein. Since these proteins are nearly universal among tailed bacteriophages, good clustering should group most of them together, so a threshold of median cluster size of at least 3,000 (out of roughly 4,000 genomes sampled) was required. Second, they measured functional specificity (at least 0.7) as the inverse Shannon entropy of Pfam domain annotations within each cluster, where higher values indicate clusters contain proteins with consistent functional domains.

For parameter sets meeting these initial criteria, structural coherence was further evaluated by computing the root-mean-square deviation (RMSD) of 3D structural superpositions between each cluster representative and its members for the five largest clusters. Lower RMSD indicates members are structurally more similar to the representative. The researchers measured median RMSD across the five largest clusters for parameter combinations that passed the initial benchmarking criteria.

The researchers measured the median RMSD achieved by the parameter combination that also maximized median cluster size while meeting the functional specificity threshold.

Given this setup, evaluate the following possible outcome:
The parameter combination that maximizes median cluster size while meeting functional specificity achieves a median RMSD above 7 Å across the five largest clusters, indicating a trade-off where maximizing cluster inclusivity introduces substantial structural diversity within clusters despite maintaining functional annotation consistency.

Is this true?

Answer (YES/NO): NO